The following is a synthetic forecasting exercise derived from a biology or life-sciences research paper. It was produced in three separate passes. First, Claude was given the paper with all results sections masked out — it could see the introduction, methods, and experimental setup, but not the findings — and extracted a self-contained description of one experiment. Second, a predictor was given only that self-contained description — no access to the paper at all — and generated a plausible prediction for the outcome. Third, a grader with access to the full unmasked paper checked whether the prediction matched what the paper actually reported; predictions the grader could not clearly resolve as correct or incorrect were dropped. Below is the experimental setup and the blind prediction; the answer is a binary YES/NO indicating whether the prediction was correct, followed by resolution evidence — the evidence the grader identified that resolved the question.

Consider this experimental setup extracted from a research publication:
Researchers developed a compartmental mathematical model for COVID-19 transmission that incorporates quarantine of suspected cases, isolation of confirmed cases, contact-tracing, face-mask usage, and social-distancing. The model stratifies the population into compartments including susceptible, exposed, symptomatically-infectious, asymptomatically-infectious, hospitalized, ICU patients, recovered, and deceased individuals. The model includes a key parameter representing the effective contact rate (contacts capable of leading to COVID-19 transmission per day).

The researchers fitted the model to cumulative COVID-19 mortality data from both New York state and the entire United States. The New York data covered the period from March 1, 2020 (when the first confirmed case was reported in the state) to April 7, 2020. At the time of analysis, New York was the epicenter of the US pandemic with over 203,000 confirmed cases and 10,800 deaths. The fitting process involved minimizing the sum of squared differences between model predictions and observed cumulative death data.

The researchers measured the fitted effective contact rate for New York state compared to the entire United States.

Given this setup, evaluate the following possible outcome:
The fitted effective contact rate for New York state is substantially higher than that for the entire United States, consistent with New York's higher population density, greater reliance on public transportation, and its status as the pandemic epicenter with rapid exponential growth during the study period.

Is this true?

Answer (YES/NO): NO